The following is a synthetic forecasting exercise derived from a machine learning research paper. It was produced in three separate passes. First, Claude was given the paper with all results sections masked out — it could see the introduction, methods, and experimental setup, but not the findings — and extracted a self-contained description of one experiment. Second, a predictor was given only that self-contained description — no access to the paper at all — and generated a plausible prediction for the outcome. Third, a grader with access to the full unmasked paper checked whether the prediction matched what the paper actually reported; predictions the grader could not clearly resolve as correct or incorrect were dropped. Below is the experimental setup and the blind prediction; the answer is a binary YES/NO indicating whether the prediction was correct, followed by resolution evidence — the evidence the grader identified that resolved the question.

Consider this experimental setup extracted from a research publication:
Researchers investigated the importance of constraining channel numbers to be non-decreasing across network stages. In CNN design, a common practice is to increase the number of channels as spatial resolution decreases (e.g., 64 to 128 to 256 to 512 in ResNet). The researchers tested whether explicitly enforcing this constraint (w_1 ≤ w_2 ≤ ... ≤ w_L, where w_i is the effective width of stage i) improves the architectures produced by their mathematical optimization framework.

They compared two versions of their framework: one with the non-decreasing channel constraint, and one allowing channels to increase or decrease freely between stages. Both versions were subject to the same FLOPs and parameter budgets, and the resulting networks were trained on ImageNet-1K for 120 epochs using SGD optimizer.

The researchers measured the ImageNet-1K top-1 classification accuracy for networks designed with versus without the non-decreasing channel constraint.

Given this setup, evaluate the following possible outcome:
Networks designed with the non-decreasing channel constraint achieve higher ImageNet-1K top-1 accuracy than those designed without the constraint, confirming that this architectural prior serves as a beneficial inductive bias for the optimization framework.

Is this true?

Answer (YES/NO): YES